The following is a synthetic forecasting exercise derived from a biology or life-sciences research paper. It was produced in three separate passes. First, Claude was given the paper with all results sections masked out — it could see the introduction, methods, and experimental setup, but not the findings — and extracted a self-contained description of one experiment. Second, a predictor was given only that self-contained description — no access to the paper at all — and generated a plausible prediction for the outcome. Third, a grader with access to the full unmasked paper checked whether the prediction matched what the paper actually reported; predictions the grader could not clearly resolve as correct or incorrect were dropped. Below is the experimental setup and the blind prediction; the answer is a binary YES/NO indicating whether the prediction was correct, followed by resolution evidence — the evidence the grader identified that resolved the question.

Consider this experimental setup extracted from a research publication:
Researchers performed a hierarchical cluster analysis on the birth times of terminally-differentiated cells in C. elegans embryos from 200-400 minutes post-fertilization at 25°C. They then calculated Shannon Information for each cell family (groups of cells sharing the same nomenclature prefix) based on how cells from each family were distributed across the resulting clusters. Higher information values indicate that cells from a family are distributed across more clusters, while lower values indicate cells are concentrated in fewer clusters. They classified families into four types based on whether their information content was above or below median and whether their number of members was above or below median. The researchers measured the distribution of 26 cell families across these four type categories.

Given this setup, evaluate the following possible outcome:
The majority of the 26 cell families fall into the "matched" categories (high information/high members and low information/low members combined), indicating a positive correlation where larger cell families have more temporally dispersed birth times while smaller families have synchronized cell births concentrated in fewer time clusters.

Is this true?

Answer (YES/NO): YES